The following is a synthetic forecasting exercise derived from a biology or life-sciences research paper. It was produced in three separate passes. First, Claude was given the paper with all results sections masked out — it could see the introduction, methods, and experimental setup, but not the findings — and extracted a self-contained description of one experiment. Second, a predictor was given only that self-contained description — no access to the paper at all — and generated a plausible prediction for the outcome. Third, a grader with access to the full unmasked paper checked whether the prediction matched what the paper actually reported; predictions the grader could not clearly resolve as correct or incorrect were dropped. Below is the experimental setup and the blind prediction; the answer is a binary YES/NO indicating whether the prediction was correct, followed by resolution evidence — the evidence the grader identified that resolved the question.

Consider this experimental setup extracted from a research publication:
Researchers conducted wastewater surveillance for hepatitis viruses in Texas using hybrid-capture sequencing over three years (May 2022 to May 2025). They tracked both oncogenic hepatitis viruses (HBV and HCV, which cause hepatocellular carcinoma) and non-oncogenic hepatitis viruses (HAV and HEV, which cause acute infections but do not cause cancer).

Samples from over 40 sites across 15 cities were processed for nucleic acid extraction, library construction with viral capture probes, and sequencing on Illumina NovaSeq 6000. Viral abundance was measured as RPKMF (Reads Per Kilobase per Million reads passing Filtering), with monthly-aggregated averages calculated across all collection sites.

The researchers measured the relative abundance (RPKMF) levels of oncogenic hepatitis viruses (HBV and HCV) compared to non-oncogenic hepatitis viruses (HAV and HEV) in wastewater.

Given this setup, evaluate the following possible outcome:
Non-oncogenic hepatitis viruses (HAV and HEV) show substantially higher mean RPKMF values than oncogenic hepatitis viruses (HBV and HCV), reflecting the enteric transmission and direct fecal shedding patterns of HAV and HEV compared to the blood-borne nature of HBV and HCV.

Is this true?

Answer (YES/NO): NO